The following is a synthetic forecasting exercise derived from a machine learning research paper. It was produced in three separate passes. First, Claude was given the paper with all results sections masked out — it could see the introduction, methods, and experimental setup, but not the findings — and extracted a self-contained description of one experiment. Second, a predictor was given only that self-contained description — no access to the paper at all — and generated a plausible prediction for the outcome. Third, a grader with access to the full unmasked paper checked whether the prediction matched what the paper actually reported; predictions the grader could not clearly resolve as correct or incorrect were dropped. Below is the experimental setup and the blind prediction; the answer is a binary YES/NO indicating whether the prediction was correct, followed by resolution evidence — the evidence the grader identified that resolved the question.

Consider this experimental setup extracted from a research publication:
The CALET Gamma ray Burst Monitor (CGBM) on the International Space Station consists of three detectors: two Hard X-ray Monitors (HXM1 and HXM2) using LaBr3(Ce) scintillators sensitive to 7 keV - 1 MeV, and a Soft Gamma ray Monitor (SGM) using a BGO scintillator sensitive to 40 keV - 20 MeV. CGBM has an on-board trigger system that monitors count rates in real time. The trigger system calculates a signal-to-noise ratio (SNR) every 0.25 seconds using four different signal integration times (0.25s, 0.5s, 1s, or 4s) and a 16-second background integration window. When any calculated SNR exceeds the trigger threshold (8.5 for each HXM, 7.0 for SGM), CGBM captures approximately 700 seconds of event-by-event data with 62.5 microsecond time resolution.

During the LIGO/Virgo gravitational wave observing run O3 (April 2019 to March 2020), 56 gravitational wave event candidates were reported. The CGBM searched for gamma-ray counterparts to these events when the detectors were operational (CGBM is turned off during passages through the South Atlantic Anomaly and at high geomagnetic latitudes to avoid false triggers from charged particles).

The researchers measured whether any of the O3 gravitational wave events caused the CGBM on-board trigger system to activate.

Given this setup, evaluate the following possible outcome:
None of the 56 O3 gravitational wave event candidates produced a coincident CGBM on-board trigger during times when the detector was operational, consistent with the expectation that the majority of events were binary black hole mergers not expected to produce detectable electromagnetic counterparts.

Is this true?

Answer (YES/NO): YES